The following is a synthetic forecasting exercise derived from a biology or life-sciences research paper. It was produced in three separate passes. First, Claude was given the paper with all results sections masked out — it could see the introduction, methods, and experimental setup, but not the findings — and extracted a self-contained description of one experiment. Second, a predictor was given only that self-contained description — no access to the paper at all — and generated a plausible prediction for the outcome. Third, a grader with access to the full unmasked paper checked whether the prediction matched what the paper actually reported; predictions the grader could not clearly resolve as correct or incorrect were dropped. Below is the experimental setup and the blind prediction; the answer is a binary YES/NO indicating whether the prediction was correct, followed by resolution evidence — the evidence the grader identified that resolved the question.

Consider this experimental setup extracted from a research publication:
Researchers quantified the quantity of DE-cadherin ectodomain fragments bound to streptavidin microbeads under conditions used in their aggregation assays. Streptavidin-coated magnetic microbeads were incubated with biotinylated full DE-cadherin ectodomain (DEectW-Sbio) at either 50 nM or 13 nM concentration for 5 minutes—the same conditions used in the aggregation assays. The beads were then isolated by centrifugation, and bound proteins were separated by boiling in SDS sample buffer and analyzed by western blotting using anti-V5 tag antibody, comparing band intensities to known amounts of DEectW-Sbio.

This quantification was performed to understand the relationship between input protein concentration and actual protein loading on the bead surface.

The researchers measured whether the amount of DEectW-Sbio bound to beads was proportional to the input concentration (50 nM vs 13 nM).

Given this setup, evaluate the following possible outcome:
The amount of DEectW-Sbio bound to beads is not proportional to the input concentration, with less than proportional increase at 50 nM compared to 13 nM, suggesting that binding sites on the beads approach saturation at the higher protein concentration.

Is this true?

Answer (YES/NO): NO